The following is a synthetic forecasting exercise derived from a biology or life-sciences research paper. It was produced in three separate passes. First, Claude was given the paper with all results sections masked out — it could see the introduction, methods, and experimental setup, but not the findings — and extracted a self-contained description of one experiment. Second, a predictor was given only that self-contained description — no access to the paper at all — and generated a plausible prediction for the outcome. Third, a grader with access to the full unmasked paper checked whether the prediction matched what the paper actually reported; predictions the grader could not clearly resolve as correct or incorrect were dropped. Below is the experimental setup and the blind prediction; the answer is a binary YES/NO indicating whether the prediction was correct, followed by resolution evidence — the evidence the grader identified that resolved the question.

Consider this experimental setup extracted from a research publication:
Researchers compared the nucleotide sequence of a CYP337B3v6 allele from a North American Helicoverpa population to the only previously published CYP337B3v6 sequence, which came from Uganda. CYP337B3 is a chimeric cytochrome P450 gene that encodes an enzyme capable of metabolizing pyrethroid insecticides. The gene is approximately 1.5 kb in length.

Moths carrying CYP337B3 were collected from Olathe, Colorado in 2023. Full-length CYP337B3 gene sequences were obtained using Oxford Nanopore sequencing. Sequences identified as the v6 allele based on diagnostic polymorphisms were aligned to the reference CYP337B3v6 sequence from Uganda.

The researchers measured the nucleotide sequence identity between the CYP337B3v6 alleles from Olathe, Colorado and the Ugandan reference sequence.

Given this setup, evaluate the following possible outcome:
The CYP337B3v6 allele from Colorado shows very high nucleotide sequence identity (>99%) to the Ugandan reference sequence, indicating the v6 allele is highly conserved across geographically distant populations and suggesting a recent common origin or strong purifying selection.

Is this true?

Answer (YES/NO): YES